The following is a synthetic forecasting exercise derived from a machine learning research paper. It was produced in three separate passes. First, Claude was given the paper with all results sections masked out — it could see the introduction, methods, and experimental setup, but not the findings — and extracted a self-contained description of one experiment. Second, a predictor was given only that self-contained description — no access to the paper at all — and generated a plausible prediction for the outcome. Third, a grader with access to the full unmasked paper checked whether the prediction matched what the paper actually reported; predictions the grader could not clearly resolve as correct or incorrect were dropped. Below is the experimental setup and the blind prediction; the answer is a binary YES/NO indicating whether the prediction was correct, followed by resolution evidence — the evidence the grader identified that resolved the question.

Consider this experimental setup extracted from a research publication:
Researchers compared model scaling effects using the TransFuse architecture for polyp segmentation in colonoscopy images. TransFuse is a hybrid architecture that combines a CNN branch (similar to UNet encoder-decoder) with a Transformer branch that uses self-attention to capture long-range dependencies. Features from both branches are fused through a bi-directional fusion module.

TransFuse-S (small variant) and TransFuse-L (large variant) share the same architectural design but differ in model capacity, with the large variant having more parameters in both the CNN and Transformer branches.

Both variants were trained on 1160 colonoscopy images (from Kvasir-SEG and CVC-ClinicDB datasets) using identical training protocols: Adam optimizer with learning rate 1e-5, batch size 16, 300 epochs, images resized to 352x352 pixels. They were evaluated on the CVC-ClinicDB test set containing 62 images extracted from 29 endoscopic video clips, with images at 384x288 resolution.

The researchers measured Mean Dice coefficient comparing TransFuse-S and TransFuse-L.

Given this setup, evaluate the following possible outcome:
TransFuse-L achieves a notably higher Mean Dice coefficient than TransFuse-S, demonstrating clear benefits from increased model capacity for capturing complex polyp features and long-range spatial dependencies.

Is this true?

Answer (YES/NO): NO